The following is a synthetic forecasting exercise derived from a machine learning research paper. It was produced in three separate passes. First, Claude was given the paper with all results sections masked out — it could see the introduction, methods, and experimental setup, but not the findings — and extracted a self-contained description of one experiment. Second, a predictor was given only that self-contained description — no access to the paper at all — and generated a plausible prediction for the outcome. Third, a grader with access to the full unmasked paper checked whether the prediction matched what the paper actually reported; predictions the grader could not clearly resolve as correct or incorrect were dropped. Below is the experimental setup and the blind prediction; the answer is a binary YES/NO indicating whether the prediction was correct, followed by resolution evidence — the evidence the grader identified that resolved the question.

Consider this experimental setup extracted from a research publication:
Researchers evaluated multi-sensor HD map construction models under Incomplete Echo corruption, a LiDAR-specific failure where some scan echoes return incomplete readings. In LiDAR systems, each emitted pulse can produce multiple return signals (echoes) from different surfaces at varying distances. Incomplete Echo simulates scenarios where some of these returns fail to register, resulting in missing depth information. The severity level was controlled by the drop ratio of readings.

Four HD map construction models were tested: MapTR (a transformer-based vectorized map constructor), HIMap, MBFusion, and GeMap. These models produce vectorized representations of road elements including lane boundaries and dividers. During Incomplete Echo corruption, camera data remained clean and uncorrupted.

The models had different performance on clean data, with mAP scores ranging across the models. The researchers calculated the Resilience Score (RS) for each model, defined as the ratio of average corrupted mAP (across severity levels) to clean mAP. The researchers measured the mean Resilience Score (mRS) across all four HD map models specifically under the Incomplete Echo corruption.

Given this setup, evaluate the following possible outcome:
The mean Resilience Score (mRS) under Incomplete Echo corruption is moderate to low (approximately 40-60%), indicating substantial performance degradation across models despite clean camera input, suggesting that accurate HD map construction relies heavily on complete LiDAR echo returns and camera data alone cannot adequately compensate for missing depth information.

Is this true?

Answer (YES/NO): NO